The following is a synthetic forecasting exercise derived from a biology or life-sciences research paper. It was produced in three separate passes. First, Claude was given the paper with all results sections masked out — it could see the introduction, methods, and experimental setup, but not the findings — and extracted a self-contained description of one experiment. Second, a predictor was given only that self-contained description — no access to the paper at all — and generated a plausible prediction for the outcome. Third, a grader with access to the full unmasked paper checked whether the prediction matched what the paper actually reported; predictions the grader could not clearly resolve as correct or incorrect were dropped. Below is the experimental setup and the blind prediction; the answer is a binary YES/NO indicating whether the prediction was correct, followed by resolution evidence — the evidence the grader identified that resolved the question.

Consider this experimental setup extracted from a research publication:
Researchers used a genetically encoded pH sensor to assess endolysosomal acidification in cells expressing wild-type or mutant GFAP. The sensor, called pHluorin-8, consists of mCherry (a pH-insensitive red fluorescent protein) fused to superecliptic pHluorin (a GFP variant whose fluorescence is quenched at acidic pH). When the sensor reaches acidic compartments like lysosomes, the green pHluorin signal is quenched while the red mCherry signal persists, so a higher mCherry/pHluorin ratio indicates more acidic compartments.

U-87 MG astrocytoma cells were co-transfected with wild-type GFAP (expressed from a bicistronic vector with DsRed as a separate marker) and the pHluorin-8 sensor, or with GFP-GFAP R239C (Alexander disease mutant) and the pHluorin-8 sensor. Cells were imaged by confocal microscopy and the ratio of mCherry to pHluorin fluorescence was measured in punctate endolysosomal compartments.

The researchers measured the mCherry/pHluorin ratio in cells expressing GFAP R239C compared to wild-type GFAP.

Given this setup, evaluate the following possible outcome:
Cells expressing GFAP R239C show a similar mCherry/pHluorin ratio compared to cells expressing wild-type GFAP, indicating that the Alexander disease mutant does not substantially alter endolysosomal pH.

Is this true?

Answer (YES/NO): NO